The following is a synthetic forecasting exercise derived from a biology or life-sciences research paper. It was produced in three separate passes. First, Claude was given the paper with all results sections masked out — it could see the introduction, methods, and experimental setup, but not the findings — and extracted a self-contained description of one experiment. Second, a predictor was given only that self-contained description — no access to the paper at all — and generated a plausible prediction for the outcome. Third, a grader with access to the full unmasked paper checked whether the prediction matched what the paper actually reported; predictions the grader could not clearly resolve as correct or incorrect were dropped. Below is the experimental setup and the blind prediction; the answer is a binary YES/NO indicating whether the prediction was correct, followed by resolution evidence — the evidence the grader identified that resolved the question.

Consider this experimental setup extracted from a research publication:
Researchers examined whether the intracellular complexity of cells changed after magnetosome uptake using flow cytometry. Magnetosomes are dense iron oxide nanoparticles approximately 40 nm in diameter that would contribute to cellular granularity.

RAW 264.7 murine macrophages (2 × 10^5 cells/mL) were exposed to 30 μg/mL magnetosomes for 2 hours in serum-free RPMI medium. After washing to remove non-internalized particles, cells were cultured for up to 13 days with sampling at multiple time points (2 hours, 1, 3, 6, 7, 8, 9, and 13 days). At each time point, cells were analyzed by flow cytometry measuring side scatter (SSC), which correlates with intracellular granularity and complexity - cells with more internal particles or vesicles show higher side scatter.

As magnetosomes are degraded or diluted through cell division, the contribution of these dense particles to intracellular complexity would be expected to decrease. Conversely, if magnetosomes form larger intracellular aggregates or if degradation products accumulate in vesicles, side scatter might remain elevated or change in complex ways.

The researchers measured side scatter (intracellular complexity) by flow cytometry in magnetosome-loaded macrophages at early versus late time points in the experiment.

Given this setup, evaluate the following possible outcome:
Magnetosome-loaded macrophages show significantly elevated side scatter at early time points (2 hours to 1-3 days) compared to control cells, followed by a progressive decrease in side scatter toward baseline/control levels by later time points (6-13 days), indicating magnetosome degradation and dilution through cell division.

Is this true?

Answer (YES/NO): YES